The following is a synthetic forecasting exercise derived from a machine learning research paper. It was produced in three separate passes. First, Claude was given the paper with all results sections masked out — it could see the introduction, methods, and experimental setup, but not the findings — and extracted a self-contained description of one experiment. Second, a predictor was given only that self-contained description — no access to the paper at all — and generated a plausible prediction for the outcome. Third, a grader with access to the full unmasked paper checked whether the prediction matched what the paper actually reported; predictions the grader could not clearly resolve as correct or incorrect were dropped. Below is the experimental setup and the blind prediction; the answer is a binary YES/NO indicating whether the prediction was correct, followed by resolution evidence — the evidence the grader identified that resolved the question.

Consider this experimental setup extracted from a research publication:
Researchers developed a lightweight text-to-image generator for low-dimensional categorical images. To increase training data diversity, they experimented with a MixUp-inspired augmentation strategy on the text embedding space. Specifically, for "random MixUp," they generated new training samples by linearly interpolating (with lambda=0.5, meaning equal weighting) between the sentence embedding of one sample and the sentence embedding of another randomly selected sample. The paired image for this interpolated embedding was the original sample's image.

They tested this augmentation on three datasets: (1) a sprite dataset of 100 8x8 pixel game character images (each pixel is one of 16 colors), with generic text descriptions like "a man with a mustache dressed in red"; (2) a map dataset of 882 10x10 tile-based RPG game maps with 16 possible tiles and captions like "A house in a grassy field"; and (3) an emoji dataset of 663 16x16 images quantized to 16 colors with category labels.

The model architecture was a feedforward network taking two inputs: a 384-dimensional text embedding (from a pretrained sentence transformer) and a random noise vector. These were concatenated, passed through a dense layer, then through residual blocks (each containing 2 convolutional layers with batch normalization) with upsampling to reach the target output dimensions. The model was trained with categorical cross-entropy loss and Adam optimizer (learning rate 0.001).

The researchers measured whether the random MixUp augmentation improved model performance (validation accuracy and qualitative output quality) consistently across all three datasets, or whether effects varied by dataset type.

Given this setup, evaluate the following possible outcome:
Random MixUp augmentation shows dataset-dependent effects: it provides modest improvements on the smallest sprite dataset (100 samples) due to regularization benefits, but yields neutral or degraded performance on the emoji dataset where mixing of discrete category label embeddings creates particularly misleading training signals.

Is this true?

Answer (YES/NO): NO